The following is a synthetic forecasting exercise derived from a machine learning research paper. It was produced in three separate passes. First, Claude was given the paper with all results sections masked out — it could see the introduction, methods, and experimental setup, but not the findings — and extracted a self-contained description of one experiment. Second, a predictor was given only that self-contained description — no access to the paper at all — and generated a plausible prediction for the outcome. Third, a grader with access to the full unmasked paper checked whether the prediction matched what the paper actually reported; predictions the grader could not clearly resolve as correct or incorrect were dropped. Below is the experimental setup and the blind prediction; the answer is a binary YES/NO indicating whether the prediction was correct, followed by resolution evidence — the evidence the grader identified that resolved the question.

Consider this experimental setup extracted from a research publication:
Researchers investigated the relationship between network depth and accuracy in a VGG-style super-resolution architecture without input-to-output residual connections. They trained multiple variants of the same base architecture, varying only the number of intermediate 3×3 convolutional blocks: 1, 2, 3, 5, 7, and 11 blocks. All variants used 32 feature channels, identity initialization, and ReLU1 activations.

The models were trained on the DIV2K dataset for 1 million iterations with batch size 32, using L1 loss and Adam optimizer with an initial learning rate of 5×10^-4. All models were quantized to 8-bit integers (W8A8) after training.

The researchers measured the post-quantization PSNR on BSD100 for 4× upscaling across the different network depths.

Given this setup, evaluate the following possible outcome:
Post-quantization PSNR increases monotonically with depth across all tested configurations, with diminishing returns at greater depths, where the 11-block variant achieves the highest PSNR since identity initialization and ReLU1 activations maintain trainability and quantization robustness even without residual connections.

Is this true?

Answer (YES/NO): YES